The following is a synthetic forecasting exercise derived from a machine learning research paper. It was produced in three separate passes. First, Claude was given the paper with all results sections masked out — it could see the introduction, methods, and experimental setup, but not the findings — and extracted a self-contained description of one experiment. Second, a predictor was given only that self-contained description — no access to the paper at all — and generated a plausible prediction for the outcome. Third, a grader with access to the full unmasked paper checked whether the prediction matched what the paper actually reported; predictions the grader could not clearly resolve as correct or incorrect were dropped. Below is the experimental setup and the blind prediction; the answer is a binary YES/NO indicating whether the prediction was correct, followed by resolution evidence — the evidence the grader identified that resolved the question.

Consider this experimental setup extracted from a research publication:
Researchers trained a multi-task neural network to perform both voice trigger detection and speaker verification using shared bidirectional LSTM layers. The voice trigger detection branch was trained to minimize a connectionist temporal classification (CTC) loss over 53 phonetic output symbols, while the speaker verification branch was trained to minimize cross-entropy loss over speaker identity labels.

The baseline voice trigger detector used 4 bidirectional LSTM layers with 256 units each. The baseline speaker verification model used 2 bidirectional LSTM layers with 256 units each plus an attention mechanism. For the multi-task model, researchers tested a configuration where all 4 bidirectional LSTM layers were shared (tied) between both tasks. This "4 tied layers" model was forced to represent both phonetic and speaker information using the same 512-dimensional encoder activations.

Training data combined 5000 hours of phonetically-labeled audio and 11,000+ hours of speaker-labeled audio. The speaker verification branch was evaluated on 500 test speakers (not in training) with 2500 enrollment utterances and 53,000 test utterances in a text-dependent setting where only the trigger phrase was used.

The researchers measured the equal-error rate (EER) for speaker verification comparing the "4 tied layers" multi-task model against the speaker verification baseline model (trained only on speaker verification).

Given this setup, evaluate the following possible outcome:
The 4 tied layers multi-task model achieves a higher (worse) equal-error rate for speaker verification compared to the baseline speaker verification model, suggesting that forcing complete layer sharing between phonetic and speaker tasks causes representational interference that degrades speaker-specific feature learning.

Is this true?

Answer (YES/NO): YES